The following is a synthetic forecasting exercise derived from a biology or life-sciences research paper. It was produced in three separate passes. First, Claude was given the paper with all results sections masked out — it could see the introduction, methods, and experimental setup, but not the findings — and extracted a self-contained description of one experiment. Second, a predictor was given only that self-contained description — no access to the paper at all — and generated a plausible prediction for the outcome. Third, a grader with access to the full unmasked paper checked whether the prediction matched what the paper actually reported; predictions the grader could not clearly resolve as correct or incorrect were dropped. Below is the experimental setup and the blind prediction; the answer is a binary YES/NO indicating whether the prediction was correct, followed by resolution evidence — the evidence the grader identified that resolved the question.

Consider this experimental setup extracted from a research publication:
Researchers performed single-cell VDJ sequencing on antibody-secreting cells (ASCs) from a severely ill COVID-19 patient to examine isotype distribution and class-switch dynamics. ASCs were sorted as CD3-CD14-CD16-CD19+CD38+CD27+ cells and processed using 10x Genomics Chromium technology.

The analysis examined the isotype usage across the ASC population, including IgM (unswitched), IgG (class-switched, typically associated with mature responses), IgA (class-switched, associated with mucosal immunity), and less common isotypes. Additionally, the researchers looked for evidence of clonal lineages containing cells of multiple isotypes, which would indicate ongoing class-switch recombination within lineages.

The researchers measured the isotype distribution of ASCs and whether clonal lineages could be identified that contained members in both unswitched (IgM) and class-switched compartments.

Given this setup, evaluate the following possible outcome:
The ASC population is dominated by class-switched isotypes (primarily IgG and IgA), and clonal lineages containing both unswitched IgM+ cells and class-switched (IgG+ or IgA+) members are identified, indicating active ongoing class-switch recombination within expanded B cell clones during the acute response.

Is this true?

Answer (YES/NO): NO